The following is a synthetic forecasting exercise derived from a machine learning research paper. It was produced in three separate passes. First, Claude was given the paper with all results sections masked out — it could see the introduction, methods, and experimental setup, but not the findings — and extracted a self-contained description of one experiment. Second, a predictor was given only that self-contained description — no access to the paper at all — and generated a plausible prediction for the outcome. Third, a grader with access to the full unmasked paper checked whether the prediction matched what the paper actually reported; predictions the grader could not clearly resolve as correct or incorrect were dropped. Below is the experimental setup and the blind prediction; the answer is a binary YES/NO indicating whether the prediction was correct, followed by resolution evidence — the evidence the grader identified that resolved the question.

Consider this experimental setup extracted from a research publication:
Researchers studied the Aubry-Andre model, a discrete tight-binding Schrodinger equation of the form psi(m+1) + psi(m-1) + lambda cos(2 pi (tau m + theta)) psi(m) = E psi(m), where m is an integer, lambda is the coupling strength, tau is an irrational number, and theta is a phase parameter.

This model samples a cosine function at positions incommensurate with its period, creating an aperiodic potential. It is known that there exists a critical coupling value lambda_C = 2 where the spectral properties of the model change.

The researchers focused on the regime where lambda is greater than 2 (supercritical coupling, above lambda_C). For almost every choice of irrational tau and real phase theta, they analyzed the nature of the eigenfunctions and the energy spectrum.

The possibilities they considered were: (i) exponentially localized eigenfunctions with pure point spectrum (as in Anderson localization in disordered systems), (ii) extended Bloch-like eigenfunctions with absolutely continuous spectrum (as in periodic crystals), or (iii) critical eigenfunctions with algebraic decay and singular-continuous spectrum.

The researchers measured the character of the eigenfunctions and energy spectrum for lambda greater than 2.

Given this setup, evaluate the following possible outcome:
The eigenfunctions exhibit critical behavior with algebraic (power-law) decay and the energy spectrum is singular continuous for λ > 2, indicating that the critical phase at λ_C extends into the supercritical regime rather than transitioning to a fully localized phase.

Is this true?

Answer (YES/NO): NO